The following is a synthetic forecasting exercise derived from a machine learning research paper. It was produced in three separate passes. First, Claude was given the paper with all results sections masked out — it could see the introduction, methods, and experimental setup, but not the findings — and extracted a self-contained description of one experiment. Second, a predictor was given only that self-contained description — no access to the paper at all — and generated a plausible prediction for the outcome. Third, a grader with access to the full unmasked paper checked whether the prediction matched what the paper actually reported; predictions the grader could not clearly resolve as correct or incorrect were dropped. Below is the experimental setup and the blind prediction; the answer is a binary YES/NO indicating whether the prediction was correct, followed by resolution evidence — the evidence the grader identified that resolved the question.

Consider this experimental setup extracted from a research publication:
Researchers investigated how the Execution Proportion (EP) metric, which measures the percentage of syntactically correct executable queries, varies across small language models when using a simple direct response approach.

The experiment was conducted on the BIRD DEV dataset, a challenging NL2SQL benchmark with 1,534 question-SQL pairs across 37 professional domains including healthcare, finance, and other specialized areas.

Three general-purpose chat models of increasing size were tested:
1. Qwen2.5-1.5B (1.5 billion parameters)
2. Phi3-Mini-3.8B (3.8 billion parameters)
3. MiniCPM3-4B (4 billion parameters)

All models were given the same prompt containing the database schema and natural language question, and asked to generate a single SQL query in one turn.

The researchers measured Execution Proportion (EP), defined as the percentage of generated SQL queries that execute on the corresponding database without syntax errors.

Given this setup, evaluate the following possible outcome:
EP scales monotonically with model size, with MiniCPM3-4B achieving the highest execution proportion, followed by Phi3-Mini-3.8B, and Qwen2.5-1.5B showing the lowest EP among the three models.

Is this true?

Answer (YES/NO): NO